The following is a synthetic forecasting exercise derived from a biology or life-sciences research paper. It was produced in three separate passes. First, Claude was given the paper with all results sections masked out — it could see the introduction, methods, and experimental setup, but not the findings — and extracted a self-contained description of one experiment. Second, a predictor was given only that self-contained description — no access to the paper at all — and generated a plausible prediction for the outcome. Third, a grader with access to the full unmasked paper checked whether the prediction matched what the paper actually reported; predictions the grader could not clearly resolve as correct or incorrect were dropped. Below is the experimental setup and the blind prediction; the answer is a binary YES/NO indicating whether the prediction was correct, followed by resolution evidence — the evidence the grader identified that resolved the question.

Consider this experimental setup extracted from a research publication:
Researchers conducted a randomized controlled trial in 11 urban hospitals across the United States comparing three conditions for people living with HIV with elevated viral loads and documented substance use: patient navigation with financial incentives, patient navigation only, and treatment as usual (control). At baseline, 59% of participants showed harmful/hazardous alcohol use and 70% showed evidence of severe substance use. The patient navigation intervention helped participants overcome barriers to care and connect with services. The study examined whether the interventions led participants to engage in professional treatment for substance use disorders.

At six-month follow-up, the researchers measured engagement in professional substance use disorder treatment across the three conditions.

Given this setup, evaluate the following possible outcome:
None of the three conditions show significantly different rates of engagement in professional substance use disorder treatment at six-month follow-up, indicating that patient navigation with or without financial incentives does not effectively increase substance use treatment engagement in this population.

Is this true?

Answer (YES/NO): NO